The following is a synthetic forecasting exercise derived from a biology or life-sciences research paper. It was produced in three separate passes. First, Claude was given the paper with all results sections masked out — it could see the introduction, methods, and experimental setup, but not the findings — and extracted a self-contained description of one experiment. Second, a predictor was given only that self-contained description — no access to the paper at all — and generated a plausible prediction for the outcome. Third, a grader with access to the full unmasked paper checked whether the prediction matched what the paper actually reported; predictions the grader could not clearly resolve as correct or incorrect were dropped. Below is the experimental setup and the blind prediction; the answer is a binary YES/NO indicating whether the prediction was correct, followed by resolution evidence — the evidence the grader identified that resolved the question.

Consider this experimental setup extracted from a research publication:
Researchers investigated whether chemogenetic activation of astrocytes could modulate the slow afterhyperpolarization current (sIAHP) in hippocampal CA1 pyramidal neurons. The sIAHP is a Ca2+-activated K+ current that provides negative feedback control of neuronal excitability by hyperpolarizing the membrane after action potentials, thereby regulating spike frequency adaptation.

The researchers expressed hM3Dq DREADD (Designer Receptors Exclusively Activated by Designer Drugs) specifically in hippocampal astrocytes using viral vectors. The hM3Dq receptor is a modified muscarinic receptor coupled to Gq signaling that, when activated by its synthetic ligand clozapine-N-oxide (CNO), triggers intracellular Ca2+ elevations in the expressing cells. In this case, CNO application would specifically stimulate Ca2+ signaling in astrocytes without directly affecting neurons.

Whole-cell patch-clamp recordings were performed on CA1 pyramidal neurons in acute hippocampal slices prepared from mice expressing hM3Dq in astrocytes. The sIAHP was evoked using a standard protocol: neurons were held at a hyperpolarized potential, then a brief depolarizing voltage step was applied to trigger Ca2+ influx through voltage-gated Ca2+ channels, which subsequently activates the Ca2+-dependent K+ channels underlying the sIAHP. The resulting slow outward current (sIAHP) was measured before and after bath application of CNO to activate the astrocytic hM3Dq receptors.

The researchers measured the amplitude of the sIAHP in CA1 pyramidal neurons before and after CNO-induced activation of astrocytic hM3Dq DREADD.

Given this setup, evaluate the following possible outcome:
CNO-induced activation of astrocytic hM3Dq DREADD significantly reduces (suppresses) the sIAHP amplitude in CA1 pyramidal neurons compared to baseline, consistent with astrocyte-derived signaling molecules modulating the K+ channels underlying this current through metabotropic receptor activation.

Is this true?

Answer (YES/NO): NO